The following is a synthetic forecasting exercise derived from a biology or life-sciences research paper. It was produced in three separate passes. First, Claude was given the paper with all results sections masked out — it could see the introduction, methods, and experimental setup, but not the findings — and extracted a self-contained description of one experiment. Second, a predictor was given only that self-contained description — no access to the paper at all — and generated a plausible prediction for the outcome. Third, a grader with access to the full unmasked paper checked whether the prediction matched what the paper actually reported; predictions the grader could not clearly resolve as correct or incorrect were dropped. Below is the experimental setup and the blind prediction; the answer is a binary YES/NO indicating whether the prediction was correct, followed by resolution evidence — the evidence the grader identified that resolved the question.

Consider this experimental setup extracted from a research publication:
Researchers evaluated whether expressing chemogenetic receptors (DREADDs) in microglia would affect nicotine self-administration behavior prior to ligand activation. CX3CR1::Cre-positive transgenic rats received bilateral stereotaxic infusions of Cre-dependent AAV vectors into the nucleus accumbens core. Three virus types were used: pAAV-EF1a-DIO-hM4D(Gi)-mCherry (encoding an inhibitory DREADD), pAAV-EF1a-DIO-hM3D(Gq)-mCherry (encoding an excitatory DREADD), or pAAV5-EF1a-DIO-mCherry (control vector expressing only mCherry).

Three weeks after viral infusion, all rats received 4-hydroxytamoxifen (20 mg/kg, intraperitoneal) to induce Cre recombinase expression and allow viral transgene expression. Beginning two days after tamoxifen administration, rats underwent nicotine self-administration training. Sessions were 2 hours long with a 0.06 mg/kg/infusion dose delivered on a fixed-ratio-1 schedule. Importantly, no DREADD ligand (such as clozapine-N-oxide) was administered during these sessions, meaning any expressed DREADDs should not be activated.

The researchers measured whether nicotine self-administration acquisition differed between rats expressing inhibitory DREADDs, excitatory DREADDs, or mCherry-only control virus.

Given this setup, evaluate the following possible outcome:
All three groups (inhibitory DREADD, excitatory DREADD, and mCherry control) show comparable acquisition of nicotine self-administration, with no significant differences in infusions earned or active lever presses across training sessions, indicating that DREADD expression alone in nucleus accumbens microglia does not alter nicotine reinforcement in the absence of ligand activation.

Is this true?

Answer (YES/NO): YES